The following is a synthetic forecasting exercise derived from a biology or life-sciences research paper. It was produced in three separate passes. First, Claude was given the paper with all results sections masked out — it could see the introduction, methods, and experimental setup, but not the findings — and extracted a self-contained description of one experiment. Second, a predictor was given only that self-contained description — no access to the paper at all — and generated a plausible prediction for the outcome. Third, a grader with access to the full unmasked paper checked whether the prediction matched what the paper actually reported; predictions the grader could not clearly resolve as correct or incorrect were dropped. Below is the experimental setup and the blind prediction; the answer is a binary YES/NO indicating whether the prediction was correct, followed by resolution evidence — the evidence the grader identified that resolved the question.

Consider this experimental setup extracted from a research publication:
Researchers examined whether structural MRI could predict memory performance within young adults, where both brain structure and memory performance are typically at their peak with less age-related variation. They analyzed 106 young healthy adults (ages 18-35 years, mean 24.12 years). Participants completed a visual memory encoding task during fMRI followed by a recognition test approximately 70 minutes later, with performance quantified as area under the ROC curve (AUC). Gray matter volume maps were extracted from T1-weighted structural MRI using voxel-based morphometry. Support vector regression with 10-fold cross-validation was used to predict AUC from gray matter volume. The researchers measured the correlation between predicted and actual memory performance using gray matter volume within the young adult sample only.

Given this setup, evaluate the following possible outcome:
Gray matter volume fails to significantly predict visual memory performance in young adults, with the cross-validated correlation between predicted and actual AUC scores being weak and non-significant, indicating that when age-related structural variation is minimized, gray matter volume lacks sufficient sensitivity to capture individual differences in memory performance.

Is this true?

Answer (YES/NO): YES